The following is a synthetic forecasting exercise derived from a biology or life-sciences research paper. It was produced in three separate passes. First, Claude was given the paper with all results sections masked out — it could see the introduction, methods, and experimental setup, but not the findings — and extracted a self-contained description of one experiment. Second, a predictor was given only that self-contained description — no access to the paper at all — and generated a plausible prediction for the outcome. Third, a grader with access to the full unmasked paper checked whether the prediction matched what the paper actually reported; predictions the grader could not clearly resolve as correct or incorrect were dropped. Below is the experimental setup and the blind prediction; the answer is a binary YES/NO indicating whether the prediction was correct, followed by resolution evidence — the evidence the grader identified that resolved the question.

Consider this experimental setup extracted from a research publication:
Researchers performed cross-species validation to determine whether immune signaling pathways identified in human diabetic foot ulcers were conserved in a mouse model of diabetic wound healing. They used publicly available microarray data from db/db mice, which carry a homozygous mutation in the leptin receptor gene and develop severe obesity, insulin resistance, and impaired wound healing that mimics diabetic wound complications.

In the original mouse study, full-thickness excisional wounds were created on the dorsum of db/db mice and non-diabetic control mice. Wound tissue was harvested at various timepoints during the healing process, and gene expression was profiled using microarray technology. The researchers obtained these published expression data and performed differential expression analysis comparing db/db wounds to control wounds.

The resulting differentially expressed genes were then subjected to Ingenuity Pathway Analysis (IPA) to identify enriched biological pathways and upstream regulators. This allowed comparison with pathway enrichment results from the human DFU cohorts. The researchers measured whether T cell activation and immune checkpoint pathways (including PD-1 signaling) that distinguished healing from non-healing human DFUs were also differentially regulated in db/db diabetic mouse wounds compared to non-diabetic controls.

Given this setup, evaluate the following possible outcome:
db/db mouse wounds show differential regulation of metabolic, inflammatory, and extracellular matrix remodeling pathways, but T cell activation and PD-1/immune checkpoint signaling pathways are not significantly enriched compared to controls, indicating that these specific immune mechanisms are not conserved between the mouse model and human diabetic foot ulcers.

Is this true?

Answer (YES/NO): NO